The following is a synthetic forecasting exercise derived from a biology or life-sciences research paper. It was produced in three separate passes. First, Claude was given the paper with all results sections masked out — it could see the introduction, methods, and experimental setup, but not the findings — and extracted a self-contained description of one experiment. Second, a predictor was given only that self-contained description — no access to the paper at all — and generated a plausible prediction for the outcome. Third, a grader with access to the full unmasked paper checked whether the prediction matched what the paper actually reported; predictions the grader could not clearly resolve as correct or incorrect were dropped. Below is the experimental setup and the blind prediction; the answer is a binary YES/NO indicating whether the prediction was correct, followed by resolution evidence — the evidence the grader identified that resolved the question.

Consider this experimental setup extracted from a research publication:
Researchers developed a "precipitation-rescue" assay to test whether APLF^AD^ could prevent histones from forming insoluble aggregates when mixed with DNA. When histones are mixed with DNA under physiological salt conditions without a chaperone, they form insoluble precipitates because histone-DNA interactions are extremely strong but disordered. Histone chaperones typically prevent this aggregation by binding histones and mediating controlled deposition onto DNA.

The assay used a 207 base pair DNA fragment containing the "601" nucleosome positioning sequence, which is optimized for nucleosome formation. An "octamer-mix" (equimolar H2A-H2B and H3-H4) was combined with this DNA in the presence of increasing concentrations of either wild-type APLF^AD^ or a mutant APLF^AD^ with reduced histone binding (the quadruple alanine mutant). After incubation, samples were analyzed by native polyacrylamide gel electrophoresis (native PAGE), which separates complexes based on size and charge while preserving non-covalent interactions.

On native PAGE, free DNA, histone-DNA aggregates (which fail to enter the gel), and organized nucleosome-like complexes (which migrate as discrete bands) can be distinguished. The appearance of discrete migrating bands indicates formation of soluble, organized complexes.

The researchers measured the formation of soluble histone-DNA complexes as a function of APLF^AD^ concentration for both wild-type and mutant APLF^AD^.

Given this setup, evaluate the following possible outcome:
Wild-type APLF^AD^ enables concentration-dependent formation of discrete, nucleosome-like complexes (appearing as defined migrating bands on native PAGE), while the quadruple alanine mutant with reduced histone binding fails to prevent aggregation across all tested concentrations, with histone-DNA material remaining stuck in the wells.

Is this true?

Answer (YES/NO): NO